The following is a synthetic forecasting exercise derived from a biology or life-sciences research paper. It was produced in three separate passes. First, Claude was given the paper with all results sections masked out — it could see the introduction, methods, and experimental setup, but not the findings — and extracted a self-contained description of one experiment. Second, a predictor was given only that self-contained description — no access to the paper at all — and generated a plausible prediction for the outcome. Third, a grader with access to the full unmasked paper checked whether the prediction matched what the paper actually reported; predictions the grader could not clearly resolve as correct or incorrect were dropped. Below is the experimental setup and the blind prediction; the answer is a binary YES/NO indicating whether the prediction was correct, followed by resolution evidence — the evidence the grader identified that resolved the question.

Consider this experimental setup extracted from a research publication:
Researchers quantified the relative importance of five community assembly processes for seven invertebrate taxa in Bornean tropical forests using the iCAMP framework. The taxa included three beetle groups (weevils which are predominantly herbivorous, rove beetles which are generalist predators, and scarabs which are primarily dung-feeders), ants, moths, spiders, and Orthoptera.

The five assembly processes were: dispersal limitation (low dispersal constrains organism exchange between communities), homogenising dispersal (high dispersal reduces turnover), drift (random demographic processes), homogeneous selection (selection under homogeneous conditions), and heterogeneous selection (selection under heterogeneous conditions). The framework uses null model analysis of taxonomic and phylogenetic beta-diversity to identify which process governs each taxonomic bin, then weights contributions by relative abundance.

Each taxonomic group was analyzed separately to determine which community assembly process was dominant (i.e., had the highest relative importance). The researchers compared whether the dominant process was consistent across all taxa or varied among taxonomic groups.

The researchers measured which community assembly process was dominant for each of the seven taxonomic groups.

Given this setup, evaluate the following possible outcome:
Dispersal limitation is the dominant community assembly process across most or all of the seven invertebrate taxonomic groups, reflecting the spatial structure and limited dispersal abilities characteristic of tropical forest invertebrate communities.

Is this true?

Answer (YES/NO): YES